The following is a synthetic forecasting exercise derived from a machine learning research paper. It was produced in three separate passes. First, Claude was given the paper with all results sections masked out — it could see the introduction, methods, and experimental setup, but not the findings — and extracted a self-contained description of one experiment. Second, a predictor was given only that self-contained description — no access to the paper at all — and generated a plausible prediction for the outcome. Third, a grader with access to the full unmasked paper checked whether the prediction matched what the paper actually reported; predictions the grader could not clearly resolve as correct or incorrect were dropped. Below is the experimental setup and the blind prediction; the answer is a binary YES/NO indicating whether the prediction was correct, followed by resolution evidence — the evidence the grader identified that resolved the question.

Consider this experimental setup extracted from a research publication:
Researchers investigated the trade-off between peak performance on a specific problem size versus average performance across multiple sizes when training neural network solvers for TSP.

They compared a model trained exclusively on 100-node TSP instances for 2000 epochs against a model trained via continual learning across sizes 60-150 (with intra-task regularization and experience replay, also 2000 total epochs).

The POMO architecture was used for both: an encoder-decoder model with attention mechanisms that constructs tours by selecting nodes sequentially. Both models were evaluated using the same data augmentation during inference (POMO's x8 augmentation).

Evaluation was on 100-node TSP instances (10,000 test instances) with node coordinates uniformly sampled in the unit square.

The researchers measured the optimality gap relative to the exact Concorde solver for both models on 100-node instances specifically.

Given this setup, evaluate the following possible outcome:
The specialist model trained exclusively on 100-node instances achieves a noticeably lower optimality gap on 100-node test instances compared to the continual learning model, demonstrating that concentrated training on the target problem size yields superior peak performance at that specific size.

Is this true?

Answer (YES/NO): YES